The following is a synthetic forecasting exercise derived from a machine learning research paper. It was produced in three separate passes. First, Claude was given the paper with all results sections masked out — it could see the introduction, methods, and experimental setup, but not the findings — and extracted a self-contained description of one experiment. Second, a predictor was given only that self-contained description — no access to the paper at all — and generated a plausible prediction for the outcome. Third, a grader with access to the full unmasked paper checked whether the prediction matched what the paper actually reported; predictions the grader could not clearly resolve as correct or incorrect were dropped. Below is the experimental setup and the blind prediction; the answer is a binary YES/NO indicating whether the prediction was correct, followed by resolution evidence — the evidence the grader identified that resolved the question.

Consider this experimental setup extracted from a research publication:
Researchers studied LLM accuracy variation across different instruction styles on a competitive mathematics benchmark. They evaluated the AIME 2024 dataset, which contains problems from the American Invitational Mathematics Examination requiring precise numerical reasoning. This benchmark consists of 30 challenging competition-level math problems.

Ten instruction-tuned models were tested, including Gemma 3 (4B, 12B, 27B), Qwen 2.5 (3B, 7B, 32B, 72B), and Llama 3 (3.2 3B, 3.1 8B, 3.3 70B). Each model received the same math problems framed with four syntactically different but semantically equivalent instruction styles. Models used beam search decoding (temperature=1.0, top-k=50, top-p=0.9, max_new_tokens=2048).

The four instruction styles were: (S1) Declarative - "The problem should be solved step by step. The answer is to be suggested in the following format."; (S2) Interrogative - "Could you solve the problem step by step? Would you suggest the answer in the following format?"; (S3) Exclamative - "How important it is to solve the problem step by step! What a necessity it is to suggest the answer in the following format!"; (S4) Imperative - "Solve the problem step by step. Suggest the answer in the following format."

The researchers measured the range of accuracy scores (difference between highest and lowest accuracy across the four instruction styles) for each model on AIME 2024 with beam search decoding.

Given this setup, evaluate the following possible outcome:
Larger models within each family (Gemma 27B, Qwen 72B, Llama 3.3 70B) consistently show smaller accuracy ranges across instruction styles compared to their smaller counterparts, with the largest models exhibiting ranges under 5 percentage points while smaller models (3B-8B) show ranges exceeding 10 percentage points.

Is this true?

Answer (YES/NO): NO